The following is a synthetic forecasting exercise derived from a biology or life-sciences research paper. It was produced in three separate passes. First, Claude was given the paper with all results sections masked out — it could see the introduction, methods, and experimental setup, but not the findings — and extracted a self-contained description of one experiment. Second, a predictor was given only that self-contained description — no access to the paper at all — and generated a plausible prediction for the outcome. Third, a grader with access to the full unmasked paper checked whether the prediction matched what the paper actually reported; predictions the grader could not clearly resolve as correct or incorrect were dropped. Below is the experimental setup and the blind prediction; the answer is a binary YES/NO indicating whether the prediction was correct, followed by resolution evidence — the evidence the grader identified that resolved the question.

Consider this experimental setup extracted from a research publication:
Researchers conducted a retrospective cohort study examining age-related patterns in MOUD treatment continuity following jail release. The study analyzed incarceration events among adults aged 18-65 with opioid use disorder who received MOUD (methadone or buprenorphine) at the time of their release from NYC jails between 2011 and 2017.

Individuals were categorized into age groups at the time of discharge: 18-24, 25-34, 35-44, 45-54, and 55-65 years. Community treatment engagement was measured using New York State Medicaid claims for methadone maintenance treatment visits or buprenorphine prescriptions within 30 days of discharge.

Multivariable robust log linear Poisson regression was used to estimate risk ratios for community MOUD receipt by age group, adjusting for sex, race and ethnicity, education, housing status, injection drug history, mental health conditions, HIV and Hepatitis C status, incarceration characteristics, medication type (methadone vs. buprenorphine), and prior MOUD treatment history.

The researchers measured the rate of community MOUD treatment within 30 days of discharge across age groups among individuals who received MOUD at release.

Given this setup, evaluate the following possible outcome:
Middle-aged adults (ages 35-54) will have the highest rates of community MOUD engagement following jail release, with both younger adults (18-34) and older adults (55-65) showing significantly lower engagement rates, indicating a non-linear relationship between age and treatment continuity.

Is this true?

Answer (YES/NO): NO